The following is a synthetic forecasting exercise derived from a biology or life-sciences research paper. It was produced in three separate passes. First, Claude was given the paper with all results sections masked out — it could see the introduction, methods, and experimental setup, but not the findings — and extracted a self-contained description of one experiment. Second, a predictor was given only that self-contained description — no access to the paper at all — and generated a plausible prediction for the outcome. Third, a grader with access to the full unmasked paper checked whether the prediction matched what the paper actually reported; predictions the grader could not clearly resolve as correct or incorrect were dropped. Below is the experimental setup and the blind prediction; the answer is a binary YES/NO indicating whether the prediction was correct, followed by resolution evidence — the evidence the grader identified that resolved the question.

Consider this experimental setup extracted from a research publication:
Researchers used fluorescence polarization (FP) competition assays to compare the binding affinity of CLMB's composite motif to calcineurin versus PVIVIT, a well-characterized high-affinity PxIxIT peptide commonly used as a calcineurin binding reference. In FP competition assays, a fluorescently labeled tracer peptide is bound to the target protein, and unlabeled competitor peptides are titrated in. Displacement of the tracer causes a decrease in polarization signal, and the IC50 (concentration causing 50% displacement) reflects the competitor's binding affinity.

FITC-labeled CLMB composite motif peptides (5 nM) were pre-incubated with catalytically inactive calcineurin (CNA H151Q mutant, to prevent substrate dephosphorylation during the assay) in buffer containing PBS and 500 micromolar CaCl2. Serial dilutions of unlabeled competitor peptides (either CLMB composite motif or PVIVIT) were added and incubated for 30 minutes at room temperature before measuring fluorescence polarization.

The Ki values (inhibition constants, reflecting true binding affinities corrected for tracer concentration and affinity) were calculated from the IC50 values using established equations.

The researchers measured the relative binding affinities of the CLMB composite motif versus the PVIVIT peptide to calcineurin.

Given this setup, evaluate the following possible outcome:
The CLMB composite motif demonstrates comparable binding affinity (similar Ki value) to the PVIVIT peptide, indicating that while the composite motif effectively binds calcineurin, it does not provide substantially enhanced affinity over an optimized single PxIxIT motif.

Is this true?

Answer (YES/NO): NO